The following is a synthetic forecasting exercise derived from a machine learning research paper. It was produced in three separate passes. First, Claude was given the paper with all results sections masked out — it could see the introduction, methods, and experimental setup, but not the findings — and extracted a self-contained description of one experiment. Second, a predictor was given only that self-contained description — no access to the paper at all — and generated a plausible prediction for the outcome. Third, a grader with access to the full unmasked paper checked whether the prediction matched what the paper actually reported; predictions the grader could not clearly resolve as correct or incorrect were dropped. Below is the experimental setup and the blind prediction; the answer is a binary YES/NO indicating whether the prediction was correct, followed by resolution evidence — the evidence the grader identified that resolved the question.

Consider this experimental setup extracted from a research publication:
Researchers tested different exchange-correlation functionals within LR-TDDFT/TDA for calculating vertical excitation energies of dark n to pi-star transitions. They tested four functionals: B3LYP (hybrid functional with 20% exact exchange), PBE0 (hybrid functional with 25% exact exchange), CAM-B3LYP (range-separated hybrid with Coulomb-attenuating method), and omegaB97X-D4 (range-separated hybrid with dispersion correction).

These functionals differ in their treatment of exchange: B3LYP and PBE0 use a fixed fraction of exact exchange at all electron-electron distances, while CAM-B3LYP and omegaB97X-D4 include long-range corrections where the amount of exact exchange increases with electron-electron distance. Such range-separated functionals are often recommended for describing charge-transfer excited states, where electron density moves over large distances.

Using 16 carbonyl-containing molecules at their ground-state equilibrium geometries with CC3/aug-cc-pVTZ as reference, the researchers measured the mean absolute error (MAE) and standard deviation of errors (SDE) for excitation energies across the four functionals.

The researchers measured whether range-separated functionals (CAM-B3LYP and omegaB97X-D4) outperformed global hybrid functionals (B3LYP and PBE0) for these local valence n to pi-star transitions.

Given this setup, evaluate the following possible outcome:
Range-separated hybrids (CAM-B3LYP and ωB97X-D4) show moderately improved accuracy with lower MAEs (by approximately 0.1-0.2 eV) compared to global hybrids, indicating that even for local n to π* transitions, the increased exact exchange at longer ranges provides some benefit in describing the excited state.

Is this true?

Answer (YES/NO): NO